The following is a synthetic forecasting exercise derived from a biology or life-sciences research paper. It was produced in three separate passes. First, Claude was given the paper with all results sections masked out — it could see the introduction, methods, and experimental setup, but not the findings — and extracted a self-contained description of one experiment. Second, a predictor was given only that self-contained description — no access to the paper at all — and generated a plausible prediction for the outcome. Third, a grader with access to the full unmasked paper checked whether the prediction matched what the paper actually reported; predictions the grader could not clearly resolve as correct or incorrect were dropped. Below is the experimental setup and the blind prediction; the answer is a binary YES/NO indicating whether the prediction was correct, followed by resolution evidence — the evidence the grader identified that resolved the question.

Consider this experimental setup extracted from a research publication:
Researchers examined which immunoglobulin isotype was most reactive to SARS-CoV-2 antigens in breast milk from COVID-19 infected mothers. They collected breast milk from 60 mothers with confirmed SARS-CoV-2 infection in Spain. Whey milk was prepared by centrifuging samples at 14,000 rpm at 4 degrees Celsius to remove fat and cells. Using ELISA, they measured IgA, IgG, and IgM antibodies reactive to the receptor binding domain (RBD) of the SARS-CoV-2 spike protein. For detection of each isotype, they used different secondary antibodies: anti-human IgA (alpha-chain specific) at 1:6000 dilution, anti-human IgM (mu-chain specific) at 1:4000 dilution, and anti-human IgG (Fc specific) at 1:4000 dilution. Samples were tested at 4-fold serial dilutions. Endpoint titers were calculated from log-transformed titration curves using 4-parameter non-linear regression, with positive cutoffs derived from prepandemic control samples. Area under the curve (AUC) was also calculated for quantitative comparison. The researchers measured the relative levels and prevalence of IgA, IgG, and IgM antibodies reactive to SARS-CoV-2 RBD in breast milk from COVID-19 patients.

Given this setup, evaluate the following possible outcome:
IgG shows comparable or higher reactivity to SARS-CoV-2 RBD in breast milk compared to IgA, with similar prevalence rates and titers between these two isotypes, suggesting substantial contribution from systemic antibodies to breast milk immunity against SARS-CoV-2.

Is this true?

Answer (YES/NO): NO